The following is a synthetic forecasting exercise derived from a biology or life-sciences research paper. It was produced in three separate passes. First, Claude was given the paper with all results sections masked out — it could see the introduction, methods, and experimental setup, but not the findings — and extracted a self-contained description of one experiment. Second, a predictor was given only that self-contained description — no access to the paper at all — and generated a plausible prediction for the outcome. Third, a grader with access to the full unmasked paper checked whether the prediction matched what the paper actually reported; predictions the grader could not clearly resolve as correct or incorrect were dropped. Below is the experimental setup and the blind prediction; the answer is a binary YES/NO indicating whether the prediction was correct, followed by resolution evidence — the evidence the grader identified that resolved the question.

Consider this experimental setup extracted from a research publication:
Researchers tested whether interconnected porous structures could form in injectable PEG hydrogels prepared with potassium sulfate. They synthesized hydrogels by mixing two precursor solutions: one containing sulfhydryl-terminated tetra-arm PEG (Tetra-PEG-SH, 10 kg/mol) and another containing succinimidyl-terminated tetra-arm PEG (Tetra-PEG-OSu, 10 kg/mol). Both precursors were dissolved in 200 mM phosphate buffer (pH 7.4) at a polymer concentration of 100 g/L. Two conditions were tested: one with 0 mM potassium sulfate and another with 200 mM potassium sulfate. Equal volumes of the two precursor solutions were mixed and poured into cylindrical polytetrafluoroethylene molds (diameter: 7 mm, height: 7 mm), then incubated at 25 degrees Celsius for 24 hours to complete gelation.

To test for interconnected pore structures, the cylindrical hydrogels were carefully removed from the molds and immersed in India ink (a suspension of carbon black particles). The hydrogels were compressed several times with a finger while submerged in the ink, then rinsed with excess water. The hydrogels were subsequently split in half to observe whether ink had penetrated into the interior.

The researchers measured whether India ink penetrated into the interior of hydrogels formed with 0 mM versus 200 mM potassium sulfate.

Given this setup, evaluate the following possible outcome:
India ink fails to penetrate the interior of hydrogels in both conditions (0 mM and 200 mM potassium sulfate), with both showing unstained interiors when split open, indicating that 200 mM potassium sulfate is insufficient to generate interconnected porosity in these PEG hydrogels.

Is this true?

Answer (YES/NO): NO